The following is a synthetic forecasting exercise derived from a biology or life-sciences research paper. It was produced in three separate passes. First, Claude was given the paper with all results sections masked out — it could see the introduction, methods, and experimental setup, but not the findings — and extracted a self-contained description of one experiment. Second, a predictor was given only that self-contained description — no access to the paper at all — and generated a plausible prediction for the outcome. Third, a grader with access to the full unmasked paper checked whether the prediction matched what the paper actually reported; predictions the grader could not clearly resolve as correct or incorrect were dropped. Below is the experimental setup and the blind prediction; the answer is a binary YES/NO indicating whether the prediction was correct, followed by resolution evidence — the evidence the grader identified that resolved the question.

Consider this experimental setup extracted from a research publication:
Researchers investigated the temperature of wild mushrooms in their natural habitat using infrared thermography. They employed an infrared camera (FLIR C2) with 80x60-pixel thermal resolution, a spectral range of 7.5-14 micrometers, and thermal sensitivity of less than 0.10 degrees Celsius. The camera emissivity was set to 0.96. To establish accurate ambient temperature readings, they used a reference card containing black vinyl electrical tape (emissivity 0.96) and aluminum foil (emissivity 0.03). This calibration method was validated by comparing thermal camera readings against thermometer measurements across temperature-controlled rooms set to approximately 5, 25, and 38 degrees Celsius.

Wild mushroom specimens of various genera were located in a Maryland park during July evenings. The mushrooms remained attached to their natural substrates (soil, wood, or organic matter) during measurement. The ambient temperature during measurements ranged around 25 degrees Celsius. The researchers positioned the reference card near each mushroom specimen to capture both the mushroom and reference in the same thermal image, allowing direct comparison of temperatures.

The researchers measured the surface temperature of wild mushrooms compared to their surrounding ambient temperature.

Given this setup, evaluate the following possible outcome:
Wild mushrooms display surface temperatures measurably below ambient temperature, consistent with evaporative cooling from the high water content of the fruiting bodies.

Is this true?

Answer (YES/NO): YES